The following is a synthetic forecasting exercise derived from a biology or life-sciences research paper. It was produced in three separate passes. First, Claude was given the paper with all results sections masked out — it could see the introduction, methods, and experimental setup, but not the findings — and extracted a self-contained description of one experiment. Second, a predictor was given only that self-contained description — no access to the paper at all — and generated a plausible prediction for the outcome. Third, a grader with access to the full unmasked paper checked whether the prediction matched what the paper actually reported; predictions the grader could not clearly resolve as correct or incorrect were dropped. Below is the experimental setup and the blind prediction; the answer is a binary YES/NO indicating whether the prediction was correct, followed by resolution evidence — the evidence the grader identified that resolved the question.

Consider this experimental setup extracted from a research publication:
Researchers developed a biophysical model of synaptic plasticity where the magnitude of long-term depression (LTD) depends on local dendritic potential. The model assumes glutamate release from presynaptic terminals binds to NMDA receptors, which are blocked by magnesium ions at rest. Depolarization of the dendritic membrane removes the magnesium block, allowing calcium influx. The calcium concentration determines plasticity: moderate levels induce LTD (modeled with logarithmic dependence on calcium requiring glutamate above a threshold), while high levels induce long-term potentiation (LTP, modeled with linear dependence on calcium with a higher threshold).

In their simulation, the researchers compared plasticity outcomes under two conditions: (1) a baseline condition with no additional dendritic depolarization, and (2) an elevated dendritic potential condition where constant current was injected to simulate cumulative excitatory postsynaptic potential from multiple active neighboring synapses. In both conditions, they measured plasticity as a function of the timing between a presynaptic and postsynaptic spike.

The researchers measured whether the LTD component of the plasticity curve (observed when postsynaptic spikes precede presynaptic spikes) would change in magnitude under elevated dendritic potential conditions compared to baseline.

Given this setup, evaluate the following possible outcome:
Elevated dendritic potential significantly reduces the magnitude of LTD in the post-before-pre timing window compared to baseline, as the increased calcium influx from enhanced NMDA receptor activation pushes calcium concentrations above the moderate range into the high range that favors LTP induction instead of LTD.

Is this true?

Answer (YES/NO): NO